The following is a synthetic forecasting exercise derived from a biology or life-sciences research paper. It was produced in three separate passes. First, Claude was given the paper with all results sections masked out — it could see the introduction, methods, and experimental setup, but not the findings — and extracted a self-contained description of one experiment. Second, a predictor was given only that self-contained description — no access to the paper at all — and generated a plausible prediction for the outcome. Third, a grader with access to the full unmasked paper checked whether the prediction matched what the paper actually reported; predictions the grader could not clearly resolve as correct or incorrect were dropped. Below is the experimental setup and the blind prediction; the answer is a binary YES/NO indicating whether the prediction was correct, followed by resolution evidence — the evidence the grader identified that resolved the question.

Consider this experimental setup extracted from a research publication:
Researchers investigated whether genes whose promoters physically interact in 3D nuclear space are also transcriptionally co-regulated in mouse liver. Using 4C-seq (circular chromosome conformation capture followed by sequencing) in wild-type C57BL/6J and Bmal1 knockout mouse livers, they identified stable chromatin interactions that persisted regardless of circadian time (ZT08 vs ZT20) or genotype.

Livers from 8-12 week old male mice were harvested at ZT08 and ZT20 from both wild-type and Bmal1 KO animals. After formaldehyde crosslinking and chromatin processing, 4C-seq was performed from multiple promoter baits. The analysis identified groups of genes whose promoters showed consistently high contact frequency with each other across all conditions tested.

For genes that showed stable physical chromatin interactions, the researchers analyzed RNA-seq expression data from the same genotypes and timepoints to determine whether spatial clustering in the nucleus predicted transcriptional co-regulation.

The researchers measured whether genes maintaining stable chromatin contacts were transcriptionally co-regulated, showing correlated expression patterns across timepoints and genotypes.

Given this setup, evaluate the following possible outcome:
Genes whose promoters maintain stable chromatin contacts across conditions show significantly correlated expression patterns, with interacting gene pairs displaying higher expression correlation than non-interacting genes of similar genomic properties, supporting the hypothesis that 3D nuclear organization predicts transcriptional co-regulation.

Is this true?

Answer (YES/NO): NO